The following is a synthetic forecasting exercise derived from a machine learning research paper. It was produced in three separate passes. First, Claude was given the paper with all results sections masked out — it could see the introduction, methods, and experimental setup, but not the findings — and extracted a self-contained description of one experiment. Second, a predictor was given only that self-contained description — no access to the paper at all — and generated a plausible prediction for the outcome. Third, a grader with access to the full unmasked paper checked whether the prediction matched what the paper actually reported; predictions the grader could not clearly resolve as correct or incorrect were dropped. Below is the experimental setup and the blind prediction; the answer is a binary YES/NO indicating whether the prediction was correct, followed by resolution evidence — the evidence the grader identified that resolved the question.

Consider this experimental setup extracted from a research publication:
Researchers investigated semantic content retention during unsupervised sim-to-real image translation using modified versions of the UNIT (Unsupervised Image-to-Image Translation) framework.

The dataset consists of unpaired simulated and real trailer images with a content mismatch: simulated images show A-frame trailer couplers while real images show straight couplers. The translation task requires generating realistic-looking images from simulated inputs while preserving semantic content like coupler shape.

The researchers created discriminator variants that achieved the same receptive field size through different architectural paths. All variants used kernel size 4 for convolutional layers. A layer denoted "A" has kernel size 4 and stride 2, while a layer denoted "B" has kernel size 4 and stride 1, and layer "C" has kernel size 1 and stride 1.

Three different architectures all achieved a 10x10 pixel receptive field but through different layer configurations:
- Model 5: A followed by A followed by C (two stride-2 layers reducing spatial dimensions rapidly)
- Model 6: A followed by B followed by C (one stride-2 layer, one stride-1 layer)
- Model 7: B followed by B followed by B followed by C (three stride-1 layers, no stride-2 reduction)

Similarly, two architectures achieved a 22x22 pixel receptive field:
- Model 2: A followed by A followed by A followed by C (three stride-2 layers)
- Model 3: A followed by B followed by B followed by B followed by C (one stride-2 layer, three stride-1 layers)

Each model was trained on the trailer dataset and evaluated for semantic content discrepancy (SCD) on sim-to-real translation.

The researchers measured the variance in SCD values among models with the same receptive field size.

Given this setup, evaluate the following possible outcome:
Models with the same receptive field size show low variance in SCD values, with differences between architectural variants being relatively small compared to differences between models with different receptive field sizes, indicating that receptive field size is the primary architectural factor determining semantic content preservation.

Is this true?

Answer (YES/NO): NO